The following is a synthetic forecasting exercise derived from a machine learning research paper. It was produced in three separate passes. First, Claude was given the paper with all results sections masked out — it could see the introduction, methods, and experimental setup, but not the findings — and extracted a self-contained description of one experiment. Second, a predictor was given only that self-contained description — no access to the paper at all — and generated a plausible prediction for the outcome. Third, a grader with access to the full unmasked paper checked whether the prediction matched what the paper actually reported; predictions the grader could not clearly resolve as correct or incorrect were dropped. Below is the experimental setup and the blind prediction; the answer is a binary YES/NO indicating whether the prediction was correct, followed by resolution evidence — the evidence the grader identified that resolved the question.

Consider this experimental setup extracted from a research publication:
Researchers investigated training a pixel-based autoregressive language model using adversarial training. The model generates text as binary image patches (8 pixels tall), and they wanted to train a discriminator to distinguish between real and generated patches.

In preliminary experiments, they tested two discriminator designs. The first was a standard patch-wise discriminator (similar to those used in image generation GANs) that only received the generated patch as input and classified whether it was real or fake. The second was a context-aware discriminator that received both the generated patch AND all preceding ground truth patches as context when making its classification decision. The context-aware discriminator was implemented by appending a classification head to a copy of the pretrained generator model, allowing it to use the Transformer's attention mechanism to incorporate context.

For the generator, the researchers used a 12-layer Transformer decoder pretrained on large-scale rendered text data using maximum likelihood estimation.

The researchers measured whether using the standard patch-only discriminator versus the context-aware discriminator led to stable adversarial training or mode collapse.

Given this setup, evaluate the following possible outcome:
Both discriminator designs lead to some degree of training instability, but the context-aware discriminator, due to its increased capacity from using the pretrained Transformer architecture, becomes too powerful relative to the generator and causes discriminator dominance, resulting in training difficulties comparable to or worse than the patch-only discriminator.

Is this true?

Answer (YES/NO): NO